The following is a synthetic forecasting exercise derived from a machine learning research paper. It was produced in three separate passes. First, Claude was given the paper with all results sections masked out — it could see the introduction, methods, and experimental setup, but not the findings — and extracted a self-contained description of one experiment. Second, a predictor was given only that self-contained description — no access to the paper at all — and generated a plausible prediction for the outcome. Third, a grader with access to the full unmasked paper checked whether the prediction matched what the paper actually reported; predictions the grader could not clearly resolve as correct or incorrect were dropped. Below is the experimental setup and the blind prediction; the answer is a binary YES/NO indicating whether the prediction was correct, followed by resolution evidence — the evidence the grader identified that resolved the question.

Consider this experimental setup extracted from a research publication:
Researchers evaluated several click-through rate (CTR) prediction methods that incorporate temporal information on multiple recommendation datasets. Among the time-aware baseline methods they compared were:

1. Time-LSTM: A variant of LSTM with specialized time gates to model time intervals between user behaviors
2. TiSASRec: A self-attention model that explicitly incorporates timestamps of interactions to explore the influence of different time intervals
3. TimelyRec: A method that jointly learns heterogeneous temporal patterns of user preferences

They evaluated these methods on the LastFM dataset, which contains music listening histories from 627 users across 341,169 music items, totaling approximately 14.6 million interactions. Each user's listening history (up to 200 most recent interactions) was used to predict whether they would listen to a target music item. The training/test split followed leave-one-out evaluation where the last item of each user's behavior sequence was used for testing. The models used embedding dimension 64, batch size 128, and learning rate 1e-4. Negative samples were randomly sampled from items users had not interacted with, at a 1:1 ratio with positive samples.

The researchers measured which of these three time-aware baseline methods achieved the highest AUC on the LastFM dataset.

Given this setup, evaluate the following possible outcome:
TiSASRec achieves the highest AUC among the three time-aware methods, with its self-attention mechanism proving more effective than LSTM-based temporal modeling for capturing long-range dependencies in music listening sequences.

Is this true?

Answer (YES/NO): YES